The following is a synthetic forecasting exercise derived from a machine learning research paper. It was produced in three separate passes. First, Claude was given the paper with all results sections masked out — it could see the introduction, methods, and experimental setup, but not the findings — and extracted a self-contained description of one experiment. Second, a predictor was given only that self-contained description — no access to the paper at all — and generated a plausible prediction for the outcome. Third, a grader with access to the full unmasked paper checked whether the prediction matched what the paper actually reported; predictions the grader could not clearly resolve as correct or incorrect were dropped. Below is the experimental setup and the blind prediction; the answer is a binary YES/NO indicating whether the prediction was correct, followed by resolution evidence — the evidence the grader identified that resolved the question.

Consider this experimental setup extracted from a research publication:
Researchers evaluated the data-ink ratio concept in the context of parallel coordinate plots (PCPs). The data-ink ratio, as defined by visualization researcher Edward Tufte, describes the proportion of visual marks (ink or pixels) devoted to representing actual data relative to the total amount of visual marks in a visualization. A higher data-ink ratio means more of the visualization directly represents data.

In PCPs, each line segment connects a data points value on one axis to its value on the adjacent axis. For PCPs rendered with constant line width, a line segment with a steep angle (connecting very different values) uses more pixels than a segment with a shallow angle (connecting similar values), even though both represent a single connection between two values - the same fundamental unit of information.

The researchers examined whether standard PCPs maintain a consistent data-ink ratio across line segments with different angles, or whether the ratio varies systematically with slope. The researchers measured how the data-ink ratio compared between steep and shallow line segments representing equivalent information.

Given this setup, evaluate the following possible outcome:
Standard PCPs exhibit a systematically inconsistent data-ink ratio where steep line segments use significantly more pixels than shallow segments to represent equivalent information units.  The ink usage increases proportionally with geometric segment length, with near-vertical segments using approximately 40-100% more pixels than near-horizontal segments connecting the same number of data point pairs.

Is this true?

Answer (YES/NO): NO